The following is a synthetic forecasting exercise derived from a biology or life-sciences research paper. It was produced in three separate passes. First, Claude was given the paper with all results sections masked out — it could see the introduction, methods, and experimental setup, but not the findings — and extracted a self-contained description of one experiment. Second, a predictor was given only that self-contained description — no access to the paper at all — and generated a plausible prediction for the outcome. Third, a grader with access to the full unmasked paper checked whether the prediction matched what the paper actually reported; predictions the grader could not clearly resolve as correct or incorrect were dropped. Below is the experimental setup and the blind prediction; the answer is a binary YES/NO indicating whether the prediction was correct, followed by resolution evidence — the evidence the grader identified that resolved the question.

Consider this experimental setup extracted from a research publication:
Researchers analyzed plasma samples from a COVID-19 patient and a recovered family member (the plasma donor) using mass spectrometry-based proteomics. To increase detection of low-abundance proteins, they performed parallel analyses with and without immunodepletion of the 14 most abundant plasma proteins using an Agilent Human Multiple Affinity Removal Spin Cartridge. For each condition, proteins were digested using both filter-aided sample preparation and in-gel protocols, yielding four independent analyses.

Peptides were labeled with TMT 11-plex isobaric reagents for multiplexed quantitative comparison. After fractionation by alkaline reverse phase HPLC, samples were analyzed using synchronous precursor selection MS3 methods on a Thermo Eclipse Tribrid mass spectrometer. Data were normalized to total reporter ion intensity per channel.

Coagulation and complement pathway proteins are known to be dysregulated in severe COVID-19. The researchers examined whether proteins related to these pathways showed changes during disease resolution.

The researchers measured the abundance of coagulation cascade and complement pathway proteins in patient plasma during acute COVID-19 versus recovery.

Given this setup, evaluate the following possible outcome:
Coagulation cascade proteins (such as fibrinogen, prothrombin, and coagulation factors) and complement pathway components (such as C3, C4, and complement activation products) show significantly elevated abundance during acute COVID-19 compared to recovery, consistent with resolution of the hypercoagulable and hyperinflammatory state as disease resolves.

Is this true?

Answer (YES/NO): NO